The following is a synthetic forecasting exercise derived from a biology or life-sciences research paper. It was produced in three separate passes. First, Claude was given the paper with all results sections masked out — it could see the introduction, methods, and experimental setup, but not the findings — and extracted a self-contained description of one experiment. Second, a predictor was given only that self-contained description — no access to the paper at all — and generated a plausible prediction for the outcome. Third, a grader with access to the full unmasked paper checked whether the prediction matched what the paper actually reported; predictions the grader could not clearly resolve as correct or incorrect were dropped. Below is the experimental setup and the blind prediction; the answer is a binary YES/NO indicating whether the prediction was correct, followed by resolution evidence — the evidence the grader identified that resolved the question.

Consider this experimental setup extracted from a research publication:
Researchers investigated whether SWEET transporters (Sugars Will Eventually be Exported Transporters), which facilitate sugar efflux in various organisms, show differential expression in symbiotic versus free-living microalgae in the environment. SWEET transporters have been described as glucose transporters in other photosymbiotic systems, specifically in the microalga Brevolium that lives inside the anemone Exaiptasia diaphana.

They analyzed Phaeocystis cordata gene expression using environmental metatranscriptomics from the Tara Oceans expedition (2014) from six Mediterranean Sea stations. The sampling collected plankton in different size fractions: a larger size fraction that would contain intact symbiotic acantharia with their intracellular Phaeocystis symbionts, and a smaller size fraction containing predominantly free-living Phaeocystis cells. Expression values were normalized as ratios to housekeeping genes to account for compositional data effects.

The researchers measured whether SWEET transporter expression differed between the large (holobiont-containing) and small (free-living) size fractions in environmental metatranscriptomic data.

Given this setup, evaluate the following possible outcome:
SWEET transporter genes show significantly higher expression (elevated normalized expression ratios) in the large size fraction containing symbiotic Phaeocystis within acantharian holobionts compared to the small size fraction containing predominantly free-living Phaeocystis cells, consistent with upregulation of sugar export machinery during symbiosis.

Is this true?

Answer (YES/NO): NO